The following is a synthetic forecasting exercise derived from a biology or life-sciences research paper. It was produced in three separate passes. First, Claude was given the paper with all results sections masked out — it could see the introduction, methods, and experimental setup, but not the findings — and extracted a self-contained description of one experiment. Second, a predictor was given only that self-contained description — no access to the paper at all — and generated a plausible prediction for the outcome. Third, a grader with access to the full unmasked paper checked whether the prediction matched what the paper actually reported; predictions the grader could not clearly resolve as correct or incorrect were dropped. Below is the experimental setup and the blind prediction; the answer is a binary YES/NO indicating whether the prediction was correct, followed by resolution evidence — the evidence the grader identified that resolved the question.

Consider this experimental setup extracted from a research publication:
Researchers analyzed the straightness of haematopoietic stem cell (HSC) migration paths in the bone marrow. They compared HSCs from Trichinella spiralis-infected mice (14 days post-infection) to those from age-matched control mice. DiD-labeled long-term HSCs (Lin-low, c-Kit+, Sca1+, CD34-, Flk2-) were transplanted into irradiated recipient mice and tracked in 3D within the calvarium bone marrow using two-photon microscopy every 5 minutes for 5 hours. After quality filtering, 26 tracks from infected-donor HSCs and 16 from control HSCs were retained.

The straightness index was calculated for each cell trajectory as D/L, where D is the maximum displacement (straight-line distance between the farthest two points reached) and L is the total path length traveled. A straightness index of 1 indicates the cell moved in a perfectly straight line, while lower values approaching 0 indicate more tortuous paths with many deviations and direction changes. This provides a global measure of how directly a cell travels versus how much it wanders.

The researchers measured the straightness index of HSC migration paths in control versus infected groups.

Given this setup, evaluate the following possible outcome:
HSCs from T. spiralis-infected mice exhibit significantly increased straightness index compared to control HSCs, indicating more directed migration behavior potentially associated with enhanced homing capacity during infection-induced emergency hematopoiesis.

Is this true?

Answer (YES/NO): NO